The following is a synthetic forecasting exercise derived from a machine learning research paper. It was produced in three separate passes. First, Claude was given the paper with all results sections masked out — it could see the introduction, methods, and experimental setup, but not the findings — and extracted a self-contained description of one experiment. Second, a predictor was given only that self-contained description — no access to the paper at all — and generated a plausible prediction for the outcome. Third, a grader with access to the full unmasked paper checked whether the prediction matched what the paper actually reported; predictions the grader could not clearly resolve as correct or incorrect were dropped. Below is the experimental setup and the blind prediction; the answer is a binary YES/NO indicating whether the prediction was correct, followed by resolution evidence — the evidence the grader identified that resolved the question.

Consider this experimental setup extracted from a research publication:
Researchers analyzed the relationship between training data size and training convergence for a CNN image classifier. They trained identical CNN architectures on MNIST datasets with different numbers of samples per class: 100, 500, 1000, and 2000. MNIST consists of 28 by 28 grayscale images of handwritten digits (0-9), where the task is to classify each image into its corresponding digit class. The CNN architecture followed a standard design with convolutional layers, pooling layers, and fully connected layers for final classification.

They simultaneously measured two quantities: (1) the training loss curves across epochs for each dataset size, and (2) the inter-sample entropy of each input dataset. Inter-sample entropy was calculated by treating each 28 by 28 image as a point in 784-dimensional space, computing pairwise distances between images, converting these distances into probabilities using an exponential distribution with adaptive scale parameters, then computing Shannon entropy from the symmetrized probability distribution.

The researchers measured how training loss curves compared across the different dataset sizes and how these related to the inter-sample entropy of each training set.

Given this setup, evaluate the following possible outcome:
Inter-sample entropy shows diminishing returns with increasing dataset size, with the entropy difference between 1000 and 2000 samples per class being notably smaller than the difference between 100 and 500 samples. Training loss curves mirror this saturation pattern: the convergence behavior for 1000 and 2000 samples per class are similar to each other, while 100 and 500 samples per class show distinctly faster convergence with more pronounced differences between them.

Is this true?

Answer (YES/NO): NO